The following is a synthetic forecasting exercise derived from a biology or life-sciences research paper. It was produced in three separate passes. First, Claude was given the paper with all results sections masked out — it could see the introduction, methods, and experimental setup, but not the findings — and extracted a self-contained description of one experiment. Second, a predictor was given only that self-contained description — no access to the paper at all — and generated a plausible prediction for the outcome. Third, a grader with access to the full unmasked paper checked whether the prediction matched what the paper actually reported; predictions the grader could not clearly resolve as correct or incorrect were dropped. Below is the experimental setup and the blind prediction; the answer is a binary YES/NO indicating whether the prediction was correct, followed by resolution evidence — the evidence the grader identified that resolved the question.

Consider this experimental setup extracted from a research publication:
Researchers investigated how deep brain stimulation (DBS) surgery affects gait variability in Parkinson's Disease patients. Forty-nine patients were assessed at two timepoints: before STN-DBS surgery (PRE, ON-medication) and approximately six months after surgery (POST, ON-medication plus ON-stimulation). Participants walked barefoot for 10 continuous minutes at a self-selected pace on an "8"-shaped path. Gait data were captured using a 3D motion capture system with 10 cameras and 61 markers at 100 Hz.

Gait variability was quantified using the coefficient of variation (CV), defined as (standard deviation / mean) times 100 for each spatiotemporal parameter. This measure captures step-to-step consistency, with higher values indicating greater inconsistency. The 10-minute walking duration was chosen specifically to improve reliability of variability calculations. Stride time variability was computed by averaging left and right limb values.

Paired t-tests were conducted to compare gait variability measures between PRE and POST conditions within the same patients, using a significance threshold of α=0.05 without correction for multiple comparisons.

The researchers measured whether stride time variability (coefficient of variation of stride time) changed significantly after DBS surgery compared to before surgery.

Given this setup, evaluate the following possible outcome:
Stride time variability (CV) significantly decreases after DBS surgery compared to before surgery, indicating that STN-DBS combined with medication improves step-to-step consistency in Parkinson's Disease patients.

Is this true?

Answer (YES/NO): NO